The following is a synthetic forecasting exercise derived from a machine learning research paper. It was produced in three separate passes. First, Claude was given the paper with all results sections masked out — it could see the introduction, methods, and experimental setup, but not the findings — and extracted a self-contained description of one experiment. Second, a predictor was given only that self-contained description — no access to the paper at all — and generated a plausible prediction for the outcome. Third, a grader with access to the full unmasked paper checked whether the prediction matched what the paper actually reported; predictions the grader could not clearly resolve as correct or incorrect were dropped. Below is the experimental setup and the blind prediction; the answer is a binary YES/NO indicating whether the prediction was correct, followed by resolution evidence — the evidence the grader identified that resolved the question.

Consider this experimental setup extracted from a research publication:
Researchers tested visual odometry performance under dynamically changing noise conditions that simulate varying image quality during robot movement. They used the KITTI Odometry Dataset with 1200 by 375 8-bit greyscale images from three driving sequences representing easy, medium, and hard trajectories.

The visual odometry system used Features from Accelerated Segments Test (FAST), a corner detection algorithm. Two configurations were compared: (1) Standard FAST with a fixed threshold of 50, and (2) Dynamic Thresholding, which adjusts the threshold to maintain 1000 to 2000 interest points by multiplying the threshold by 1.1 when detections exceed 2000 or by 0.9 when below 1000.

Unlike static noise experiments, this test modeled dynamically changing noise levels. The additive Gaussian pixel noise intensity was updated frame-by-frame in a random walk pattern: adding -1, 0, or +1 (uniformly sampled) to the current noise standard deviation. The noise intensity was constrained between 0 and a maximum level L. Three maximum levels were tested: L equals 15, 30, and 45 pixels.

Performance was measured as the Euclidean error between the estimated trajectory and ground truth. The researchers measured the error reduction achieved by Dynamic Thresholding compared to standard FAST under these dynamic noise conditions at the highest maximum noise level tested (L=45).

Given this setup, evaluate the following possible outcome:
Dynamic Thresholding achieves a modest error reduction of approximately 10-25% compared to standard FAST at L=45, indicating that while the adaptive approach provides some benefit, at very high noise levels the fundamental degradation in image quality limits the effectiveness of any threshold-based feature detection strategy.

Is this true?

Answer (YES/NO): NO